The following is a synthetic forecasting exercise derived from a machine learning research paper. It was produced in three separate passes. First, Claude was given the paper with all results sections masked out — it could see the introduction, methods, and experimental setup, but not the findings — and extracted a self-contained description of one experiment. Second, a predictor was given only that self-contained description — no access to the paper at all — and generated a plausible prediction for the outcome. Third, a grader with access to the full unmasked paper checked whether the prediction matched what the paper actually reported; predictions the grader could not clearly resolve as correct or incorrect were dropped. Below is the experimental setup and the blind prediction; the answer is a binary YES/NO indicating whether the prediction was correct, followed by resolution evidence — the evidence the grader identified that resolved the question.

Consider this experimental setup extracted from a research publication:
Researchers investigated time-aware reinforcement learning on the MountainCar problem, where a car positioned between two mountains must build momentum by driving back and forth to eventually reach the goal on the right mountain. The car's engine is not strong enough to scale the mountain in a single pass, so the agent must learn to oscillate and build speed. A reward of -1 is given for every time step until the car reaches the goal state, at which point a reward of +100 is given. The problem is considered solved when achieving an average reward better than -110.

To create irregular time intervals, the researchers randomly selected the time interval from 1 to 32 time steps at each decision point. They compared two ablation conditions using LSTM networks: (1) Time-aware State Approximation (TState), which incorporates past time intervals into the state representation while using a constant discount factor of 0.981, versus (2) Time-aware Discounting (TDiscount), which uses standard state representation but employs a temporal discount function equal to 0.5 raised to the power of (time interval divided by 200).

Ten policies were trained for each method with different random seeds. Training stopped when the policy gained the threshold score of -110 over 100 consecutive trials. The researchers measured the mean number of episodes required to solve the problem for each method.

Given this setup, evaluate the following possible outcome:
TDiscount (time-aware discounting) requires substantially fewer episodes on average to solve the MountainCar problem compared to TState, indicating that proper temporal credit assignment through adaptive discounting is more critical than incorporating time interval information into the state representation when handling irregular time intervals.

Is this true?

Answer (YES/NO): NO